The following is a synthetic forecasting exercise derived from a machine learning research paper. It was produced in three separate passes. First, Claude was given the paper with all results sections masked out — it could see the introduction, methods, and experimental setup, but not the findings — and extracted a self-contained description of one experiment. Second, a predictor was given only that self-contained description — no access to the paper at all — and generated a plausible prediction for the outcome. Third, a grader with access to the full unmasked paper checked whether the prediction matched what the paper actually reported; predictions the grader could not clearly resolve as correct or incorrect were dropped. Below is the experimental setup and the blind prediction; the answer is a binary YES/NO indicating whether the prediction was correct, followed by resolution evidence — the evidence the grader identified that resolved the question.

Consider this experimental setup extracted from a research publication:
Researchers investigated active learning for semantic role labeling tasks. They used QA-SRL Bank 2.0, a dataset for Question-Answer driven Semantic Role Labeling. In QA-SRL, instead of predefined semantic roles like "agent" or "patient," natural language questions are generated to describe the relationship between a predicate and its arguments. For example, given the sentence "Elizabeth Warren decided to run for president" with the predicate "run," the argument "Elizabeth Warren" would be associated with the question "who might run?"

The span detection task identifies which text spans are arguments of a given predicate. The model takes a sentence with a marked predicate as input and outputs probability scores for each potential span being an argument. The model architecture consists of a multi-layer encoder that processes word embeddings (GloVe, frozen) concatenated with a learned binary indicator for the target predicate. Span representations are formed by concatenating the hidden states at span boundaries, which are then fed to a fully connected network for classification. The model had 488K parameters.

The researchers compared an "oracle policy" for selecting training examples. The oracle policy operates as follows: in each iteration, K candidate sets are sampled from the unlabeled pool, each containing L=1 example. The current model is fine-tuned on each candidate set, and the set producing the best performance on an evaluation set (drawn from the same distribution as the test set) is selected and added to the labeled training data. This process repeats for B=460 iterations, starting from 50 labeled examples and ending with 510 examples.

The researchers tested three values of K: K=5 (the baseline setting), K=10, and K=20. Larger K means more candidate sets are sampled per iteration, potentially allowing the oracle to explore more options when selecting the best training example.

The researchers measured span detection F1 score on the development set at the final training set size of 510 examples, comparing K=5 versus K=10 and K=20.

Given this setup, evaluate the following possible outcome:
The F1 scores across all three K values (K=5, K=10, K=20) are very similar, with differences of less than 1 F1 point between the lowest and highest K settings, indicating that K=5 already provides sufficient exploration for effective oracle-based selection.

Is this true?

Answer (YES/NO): NO